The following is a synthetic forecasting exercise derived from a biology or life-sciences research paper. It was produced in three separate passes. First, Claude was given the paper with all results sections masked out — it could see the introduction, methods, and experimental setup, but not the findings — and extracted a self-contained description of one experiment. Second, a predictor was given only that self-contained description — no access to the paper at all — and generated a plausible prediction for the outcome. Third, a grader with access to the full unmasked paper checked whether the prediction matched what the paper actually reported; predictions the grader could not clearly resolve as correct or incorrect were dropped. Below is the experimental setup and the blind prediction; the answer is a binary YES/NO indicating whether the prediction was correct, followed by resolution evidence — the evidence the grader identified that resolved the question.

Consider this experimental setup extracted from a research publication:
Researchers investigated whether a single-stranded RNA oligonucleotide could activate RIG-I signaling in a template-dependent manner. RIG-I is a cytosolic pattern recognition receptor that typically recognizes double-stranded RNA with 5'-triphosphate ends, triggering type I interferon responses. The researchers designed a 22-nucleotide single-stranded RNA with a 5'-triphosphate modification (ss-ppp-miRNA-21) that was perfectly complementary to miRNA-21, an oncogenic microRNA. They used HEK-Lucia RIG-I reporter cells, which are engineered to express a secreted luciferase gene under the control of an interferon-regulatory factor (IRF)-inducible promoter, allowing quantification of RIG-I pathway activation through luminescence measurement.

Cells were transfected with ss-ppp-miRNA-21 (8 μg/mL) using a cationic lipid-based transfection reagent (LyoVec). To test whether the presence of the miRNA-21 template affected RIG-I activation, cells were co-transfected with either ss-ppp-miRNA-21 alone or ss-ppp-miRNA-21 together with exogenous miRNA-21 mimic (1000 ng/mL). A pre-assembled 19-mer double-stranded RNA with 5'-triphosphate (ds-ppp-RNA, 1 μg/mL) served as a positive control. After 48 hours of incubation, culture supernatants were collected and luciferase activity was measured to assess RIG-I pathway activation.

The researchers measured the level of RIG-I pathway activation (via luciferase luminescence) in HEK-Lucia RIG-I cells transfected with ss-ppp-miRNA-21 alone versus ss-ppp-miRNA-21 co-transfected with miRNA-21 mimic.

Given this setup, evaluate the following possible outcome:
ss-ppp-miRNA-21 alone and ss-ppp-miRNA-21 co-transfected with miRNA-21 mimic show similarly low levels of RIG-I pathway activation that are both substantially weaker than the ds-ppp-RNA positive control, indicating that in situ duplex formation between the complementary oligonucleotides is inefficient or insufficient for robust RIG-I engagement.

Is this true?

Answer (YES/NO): NO